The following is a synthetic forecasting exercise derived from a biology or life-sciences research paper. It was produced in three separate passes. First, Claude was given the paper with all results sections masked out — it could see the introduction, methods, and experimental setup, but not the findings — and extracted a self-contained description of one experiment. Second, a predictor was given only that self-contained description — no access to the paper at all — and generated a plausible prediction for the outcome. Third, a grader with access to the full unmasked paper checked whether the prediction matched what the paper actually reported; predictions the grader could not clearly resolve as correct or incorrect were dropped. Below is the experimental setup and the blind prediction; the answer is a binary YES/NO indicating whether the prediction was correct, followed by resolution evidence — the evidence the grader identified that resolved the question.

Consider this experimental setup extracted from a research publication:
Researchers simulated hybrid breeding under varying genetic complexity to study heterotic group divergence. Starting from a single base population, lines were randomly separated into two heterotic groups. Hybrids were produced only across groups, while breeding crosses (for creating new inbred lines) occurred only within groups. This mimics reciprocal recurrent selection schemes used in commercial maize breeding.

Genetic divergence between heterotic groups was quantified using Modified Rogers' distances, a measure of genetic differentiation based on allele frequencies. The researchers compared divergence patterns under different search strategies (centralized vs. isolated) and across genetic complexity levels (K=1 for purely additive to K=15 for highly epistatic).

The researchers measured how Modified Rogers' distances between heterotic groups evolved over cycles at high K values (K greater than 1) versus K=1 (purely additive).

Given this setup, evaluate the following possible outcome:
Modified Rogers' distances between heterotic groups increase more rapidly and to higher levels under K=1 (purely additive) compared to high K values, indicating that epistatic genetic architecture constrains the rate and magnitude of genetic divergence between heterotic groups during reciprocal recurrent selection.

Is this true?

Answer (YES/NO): NO